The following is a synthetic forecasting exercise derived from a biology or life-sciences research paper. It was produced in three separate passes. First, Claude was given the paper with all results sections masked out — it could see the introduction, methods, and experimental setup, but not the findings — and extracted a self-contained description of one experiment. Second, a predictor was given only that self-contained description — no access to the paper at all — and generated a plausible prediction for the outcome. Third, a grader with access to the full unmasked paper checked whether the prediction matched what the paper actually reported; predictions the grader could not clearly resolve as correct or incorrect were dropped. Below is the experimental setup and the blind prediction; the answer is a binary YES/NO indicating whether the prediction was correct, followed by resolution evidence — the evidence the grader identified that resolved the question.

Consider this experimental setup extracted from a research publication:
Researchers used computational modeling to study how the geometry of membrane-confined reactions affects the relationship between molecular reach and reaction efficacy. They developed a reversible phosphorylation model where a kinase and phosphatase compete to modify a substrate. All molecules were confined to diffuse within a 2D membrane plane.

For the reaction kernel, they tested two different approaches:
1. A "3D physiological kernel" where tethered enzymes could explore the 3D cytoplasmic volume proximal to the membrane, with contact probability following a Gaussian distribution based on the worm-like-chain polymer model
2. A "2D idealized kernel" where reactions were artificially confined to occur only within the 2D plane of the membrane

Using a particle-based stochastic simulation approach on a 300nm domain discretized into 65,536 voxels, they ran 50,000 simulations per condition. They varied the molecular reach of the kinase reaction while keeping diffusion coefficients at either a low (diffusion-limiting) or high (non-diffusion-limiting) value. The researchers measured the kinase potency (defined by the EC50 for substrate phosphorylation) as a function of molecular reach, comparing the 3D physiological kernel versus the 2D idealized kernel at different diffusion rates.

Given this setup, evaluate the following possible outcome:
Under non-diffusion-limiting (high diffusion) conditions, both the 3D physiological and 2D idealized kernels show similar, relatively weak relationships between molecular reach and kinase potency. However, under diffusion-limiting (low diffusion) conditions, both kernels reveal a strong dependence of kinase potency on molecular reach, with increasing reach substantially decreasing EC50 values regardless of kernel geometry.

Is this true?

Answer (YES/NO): NO